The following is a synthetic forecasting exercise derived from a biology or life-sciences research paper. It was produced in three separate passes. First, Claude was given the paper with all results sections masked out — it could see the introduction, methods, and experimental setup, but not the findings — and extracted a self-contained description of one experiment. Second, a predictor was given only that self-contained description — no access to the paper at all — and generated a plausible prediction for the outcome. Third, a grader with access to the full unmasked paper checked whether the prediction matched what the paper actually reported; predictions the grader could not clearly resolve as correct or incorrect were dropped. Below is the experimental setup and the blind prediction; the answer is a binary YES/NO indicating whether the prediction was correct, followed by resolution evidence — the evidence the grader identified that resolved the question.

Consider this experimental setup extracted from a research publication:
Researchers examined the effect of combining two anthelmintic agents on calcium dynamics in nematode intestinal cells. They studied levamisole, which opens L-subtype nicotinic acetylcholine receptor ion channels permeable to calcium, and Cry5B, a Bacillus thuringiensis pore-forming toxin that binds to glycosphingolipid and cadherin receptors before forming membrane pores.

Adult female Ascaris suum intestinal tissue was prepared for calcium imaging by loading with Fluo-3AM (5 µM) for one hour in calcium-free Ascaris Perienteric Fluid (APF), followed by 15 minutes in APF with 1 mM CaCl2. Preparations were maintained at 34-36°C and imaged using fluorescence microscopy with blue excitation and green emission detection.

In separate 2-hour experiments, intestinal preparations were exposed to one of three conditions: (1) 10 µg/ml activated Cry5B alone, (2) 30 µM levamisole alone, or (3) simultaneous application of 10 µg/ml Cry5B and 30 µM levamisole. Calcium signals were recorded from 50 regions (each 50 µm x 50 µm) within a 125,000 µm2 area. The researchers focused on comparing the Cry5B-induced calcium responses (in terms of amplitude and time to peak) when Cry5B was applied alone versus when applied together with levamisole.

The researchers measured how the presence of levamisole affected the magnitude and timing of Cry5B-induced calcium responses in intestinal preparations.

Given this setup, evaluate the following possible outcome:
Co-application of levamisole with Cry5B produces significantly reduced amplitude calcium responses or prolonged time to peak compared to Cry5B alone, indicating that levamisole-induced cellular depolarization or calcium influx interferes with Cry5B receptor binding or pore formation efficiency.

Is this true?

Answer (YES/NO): NO